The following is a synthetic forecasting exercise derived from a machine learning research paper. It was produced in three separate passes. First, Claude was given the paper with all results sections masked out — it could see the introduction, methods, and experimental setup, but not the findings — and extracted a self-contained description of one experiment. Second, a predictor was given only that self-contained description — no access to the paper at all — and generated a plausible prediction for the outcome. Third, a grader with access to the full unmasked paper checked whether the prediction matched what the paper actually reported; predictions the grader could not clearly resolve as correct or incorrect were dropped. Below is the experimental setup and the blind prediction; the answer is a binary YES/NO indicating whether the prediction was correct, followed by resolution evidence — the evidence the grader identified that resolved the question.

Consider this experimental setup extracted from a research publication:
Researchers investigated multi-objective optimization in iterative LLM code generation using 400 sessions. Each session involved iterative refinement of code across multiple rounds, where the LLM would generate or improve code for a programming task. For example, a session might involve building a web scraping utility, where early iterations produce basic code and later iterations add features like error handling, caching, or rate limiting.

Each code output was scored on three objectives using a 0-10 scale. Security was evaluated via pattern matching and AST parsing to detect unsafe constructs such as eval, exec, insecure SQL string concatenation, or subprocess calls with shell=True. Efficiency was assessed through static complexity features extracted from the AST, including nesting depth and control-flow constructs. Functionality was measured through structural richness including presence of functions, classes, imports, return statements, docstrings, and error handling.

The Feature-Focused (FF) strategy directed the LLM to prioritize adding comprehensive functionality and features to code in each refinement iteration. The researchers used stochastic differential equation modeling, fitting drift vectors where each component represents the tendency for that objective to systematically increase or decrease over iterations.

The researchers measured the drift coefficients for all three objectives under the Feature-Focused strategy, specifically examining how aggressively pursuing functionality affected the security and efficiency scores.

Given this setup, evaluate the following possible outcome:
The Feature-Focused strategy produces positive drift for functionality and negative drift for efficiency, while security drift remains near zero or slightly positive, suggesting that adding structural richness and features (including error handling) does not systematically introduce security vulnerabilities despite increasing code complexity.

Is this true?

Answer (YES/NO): NO